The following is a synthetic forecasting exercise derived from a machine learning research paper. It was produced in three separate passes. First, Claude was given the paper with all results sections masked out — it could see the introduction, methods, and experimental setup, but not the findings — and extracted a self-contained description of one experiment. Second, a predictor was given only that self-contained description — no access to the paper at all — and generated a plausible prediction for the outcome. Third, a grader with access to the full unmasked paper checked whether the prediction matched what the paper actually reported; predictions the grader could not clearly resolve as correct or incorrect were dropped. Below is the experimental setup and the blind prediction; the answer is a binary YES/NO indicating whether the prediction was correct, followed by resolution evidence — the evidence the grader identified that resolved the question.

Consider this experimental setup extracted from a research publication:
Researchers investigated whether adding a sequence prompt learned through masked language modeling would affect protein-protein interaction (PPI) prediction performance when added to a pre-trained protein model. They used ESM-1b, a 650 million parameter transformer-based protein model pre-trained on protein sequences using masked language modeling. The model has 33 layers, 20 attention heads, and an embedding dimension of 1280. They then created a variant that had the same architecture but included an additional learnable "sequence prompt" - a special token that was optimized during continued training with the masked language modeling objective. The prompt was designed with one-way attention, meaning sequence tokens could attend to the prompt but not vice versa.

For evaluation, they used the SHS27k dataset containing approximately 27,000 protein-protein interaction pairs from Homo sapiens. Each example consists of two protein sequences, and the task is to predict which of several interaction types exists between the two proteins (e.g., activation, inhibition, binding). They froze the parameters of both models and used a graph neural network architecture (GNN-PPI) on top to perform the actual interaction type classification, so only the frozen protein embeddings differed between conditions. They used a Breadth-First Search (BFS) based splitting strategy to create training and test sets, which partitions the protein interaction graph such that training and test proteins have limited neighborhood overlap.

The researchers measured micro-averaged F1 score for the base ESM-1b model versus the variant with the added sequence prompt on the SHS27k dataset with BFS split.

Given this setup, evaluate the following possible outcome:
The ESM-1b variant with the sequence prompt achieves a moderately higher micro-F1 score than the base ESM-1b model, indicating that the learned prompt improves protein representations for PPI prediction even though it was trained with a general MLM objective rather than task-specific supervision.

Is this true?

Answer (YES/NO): NO